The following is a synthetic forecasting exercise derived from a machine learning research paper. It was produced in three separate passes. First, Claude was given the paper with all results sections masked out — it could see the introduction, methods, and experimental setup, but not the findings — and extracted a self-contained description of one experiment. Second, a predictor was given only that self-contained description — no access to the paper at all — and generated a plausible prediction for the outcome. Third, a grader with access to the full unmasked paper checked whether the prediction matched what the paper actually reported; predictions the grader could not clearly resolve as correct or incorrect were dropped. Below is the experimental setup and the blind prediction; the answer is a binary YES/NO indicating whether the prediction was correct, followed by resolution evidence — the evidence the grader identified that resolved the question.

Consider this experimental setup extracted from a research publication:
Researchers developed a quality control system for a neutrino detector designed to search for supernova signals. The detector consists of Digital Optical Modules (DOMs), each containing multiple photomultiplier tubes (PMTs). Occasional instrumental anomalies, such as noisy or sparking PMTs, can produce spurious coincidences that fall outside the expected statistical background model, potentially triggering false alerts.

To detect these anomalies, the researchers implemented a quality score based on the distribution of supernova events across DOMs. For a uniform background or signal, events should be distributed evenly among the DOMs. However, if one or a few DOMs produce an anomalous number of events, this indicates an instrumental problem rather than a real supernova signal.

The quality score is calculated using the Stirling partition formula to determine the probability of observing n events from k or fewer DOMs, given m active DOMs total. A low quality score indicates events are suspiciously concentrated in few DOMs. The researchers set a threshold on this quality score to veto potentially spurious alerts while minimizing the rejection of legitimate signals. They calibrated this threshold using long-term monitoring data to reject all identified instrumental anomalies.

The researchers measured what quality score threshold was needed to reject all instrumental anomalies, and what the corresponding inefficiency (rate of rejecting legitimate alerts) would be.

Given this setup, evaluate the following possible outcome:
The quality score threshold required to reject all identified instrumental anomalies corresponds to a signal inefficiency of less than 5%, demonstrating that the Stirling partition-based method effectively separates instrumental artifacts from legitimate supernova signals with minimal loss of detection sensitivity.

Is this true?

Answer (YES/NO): YES